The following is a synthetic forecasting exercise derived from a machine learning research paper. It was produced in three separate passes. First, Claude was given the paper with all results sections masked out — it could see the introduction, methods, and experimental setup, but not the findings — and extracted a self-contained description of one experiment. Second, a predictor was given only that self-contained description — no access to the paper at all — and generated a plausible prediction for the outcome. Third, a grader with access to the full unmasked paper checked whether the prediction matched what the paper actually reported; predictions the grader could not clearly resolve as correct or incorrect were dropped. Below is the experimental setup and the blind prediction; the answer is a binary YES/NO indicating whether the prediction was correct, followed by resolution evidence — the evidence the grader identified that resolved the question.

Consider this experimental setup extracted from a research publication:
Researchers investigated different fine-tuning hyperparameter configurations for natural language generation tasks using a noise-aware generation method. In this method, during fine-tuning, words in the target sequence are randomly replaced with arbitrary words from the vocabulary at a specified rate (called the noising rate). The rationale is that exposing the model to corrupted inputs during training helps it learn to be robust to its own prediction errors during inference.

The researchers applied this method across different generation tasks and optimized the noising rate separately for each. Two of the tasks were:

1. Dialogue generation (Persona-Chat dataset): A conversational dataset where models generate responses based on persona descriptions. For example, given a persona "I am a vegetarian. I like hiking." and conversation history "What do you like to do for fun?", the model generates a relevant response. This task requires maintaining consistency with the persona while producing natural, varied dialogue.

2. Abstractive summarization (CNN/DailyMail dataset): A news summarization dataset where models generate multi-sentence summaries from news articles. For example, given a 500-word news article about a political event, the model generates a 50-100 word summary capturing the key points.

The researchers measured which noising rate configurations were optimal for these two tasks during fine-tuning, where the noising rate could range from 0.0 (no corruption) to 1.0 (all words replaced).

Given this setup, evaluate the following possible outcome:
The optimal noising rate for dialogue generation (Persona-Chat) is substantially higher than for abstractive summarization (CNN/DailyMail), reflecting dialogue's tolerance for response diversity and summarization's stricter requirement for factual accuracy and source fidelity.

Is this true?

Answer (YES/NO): NO